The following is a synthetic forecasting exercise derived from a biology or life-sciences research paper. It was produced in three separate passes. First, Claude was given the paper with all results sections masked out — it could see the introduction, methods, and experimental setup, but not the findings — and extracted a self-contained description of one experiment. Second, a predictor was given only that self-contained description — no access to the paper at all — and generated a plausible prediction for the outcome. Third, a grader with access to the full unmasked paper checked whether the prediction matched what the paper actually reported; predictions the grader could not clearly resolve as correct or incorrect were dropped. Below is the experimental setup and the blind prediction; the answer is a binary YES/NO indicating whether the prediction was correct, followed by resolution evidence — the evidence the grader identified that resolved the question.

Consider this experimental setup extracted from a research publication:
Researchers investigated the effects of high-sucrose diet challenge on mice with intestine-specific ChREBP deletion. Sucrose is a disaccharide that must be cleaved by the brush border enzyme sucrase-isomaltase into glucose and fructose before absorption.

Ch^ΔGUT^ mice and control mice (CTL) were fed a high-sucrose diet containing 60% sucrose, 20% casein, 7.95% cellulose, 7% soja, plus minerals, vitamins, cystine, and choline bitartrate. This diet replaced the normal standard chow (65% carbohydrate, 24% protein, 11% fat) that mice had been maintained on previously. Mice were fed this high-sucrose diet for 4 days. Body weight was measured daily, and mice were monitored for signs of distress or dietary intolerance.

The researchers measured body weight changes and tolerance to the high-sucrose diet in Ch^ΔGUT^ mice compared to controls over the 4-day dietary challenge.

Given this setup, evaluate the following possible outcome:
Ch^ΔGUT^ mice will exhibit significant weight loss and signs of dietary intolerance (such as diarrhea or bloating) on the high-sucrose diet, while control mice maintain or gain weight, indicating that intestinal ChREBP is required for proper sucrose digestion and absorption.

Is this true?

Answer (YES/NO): NO